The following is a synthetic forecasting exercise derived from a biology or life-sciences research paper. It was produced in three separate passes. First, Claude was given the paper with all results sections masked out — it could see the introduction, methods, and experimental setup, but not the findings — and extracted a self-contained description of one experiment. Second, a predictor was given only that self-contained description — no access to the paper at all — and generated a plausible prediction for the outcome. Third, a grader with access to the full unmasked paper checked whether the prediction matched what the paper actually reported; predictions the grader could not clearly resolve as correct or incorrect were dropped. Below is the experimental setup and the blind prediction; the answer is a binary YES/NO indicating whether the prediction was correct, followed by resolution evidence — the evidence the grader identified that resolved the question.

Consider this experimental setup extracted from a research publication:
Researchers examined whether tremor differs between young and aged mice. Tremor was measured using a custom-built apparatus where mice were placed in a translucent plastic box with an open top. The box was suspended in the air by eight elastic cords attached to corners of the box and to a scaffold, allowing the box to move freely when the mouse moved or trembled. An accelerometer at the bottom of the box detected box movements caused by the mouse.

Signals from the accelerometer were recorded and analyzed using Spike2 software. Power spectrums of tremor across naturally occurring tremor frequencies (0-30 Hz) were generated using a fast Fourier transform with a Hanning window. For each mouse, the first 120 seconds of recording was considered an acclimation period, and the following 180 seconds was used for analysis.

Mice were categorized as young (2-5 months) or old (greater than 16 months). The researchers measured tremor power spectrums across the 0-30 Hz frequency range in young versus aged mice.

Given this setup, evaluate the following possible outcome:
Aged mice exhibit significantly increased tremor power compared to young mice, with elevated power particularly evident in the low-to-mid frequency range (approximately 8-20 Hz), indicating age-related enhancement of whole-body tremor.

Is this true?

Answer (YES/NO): YES